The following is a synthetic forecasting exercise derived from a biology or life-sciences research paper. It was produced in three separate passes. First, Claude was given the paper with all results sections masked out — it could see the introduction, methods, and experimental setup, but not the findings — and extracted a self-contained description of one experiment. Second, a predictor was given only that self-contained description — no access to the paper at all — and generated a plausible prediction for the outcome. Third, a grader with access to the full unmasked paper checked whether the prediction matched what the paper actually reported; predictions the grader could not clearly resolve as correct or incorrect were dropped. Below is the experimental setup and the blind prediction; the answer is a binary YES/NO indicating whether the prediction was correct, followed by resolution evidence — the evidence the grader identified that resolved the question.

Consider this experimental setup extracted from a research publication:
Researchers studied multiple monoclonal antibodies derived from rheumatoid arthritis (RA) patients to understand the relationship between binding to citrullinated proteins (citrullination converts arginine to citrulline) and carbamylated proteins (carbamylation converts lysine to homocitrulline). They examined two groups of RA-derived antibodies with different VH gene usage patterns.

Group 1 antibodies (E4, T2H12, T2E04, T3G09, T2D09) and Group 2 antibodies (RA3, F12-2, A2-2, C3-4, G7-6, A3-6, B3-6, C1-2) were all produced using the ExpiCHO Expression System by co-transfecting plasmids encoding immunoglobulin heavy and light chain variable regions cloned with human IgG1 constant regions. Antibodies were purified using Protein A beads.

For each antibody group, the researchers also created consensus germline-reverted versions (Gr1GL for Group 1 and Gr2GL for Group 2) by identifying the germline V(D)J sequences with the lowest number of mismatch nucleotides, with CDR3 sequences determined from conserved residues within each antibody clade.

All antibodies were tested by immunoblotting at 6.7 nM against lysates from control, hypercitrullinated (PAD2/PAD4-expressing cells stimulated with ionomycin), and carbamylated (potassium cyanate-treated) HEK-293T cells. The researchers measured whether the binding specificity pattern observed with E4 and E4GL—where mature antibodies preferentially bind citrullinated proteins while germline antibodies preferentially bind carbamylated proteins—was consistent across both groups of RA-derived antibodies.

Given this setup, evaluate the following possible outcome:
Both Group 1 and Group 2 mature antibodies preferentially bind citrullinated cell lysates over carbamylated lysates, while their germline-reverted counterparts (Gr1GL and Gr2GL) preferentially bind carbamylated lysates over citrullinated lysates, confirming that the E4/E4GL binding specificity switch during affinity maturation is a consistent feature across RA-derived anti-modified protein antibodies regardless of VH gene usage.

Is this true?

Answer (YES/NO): NO